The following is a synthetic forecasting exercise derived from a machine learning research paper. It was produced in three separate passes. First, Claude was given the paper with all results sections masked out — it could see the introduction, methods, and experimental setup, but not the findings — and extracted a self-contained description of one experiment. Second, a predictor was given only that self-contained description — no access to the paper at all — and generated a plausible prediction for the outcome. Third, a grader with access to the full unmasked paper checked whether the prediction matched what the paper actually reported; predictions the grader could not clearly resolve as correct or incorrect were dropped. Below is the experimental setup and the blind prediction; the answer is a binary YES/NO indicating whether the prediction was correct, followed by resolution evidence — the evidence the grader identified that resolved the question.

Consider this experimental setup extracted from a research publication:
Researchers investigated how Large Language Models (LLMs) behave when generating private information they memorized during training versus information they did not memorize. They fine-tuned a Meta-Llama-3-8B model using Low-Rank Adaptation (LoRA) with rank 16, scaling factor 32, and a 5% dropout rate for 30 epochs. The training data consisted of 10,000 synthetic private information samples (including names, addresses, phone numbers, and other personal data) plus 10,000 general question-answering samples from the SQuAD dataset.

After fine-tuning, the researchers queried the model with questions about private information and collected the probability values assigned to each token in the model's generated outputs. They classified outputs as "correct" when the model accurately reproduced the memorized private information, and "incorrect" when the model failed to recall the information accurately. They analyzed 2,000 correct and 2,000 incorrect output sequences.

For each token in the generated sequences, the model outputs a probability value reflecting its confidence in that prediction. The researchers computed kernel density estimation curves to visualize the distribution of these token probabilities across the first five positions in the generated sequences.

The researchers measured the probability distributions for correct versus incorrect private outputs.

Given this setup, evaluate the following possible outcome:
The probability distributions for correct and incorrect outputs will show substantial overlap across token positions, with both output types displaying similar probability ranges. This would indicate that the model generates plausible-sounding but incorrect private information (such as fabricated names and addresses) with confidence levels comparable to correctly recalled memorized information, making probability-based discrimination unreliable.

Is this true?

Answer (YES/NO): NO